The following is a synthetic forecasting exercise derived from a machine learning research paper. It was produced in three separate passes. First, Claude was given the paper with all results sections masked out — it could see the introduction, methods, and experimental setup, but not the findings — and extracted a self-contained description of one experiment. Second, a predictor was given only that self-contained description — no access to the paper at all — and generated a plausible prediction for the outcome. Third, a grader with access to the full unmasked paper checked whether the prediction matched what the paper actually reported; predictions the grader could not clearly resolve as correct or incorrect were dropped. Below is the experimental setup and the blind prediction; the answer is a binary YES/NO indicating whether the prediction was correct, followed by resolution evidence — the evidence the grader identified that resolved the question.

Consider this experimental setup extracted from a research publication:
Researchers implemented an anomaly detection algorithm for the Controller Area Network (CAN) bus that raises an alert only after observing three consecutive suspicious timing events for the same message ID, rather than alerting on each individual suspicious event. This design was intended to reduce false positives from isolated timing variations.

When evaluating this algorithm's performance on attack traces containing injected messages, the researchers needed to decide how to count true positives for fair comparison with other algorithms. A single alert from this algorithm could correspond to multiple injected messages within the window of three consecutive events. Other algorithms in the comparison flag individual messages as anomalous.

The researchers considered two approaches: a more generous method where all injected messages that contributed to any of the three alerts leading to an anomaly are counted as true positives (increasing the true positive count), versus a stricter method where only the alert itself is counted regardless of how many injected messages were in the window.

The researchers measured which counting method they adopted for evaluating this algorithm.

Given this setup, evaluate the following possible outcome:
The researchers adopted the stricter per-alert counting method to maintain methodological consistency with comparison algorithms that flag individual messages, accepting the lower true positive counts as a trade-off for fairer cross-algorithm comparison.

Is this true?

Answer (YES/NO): NO